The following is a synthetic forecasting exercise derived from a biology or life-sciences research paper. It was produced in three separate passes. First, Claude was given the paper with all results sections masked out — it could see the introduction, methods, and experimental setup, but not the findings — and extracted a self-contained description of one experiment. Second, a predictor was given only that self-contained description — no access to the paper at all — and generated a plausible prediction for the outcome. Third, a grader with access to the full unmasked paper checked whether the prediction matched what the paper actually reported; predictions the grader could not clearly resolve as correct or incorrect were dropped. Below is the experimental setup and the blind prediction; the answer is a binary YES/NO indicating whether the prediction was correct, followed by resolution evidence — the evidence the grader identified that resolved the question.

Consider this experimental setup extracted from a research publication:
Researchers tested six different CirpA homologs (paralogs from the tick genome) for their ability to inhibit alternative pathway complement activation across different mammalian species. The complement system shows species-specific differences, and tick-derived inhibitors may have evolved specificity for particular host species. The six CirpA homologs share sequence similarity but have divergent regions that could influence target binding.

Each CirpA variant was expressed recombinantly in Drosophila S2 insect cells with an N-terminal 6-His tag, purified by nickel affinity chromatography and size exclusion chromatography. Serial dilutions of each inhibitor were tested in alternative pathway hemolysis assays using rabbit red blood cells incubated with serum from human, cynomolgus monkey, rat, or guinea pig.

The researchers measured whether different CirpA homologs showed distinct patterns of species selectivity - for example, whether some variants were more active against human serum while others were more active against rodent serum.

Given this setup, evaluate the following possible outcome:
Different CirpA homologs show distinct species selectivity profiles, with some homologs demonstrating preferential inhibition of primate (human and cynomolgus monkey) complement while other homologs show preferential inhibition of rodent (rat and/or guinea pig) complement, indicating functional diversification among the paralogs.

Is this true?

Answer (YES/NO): NO